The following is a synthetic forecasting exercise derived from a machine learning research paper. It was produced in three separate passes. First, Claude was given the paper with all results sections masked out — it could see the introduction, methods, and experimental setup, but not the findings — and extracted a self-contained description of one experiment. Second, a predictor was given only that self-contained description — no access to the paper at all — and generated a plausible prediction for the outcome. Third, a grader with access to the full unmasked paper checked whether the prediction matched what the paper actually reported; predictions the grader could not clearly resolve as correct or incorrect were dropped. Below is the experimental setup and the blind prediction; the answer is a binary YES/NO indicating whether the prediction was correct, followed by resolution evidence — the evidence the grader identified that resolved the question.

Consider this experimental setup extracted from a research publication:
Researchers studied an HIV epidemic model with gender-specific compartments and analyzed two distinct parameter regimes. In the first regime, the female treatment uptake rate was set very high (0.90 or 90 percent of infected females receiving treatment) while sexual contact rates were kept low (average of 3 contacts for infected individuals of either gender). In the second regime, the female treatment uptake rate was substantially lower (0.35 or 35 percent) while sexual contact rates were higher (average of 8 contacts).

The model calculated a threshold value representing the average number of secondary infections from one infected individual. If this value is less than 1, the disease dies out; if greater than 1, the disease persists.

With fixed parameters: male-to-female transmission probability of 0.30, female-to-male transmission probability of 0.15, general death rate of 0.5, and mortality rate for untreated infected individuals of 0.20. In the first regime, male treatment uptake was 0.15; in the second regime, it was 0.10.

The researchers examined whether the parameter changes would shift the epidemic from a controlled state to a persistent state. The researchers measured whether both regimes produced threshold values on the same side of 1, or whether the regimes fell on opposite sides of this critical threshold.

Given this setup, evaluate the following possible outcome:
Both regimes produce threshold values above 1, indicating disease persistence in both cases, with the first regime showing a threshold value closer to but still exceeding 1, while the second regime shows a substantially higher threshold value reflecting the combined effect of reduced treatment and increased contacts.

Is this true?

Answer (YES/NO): NO